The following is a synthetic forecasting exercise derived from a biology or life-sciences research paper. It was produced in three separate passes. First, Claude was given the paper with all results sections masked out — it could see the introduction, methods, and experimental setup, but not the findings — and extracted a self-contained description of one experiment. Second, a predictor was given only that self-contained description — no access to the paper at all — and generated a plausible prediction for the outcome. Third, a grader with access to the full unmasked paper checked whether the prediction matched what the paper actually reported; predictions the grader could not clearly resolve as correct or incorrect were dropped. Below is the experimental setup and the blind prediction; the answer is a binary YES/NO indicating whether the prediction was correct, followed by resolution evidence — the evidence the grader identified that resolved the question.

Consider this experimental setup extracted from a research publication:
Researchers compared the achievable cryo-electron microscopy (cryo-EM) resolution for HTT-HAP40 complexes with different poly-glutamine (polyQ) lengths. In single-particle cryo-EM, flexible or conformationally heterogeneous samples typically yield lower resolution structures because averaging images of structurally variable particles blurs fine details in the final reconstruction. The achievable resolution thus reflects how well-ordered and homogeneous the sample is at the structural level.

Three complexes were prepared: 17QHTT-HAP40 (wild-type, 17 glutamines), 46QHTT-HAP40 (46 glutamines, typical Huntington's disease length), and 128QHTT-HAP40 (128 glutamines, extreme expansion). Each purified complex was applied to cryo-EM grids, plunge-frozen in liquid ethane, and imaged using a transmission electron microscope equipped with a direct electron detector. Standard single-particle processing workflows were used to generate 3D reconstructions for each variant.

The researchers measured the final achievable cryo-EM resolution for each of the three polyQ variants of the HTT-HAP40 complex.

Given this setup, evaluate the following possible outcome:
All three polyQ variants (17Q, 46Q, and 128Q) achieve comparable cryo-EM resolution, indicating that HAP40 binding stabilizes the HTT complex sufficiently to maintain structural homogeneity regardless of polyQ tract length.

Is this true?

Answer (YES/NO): NO